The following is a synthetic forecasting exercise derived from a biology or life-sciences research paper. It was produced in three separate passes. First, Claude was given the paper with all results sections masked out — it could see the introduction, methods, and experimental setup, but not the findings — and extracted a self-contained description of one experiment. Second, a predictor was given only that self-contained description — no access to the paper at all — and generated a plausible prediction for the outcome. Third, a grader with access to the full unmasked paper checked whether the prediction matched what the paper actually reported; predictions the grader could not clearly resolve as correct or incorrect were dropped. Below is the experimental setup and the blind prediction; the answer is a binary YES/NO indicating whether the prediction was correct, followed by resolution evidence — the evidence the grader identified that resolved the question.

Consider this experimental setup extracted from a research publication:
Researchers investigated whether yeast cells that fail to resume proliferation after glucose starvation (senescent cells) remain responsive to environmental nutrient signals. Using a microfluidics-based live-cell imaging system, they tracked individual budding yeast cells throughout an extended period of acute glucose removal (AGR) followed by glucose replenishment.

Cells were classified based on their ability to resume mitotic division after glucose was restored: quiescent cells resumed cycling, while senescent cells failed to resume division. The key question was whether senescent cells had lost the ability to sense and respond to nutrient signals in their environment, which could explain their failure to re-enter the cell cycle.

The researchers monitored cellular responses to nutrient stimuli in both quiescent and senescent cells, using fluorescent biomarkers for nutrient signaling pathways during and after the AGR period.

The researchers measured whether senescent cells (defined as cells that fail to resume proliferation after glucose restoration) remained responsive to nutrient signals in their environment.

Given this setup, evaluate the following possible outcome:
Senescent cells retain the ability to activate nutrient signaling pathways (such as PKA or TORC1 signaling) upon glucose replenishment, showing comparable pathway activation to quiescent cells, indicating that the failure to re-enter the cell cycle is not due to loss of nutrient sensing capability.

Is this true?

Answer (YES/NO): NO